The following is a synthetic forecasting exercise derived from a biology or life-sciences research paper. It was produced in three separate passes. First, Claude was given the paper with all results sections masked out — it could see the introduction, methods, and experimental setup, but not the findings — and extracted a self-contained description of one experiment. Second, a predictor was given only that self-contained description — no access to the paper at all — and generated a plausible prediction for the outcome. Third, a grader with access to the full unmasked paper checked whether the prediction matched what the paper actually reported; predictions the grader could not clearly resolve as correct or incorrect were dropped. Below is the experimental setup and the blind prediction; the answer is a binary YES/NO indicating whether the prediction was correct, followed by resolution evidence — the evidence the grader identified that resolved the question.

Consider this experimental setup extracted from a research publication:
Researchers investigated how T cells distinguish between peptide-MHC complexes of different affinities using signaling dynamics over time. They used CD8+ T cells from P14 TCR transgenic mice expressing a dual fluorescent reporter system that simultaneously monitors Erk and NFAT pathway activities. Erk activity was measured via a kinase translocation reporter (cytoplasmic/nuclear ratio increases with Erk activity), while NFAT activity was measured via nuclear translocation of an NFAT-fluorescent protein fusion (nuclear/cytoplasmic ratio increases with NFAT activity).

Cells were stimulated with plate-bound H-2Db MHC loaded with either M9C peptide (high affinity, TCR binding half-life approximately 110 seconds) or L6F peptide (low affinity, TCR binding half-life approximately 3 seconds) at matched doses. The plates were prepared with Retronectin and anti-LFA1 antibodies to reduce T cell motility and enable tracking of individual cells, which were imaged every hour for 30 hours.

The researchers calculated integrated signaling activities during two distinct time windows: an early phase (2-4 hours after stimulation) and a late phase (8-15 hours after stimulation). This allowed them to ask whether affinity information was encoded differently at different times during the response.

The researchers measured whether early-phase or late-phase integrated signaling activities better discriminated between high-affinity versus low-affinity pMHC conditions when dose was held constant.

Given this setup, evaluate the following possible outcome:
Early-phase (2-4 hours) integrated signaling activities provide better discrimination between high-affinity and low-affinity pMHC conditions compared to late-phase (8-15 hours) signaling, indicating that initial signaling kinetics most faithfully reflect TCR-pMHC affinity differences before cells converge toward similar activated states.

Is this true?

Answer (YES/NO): NO